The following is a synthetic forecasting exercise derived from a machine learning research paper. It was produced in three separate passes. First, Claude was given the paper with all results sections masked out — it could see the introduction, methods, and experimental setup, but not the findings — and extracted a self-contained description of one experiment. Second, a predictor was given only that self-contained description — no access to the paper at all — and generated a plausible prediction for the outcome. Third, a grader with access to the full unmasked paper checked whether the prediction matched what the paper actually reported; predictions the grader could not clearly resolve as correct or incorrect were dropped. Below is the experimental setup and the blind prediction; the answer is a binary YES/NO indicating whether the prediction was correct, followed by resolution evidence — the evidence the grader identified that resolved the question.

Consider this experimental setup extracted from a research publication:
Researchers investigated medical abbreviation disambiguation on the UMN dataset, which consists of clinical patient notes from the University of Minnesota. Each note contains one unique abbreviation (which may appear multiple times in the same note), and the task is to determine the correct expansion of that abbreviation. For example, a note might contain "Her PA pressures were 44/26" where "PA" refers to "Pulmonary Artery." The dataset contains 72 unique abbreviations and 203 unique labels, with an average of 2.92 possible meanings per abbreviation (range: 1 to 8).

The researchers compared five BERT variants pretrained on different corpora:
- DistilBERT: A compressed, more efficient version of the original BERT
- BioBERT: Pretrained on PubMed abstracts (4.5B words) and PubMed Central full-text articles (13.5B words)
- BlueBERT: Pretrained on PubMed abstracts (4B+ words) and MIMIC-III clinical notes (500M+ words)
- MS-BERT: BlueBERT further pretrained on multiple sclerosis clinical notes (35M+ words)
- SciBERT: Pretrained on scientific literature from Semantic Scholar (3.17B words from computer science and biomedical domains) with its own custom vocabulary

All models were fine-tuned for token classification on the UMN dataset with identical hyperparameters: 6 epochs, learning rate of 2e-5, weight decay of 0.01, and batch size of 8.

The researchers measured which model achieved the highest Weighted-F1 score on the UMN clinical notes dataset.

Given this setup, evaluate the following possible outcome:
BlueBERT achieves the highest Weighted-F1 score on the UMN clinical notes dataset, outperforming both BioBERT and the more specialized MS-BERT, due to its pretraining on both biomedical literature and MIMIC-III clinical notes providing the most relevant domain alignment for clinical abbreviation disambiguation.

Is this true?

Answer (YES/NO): NO